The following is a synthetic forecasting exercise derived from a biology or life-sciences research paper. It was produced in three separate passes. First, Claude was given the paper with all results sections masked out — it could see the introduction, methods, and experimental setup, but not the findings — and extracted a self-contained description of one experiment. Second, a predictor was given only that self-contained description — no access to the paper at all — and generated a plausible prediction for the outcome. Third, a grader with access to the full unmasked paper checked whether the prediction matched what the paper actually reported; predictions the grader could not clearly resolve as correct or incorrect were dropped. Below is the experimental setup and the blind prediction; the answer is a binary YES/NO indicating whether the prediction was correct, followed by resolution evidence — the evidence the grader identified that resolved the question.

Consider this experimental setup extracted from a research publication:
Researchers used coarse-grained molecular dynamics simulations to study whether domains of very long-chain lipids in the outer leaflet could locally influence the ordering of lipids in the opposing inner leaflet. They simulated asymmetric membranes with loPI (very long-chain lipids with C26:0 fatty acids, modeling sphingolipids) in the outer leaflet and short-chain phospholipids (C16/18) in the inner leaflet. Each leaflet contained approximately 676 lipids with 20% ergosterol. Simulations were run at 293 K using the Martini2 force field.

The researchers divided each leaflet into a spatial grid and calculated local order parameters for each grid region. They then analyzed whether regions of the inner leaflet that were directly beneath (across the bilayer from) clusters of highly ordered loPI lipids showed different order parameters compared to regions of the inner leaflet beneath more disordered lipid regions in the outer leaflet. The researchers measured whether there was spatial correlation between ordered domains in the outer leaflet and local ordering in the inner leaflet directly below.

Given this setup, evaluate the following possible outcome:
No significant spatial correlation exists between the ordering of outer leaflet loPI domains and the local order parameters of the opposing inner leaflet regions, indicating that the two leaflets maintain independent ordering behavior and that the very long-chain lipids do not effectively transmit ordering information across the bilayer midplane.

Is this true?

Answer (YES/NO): NO